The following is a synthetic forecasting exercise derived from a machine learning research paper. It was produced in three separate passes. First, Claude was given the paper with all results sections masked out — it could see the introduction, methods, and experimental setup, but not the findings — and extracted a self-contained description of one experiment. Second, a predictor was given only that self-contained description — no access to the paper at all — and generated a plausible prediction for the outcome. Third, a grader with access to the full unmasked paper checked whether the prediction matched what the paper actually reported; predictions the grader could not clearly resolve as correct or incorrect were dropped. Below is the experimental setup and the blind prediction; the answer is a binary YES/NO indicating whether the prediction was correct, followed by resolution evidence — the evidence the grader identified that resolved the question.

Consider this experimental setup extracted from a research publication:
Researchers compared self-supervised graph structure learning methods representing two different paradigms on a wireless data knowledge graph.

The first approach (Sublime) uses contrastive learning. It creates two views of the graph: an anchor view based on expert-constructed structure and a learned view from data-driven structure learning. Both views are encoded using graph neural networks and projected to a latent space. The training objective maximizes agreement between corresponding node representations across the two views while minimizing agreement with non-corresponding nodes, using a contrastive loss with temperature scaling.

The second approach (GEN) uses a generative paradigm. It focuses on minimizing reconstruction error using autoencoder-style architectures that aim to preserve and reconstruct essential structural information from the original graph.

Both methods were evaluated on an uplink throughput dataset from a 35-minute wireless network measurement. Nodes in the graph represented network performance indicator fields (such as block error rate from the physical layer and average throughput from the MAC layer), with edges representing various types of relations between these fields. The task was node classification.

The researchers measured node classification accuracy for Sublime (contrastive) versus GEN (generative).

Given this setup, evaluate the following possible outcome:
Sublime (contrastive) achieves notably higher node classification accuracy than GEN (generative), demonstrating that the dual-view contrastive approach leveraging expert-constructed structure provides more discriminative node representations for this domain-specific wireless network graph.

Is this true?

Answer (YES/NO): NO